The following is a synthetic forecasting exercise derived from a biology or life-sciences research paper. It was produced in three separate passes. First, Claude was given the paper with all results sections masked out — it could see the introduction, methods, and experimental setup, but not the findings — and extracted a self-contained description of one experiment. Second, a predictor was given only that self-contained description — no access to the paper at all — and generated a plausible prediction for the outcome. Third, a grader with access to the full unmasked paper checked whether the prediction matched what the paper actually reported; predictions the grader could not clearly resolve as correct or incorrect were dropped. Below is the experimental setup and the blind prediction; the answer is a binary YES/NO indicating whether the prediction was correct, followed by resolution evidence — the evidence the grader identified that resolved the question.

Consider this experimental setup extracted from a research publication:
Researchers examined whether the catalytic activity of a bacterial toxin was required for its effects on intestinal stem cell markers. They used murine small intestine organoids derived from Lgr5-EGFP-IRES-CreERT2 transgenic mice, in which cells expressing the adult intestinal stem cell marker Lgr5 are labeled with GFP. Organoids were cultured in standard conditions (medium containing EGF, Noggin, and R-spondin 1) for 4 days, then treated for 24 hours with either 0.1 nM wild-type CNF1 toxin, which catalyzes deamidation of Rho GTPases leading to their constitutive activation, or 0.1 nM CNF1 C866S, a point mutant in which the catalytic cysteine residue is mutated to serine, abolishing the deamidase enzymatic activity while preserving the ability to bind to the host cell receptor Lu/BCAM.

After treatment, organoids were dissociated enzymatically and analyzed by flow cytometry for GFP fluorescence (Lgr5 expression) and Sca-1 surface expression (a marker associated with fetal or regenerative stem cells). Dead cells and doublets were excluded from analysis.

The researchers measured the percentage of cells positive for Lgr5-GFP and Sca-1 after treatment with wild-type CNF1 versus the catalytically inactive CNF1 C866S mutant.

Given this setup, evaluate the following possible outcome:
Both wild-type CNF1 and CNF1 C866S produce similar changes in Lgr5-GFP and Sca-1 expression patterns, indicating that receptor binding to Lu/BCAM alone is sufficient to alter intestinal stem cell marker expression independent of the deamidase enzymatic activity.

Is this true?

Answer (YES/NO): NO